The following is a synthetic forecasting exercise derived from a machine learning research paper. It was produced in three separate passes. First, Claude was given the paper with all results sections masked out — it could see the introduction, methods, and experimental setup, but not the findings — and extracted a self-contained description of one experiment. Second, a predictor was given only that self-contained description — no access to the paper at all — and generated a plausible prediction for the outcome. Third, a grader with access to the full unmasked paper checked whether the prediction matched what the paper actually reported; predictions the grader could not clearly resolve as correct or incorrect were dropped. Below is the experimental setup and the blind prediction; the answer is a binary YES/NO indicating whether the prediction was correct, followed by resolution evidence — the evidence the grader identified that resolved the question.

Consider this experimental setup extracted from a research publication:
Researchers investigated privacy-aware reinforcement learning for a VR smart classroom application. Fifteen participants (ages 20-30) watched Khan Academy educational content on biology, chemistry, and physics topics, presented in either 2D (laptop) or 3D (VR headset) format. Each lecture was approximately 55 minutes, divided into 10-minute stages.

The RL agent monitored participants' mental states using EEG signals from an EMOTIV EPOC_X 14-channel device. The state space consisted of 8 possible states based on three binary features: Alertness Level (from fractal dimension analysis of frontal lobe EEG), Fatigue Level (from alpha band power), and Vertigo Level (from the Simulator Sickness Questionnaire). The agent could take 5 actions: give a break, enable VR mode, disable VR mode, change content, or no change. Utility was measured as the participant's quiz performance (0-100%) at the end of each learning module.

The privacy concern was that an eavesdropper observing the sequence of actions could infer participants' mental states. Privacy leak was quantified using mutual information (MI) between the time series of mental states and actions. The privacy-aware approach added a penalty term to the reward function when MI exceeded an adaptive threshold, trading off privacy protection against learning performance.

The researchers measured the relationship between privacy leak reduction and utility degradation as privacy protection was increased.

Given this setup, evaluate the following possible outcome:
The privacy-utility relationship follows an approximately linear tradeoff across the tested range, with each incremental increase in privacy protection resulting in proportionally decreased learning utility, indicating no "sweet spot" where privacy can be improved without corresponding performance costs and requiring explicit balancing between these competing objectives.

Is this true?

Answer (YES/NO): NO